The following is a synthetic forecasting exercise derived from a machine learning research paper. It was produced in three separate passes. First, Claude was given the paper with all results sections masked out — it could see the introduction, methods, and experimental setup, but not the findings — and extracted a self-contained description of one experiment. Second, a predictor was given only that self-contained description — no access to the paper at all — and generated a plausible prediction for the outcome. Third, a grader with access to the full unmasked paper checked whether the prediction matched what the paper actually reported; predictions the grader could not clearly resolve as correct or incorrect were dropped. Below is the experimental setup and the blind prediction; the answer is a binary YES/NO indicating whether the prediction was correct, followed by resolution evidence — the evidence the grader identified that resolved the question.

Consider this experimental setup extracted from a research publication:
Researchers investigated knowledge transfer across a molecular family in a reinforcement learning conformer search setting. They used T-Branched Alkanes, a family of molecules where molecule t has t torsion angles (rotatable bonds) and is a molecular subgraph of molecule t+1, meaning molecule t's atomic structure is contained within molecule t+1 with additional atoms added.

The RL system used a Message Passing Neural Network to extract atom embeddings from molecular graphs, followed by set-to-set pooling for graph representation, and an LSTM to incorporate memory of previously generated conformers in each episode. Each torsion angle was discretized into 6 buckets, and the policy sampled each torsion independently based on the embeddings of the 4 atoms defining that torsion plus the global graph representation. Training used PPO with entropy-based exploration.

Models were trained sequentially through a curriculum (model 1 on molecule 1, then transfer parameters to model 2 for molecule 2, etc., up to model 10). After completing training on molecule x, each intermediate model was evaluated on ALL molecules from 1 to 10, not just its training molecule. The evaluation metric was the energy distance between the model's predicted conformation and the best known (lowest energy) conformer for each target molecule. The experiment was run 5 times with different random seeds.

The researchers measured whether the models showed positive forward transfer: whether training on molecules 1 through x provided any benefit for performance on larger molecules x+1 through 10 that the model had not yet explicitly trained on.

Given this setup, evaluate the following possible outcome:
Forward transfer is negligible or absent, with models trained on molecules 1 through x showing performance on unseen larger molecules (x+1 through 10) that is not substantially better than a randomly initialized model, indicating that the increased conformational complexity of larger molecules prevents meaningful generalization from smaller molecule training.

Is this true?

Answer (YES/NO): NO